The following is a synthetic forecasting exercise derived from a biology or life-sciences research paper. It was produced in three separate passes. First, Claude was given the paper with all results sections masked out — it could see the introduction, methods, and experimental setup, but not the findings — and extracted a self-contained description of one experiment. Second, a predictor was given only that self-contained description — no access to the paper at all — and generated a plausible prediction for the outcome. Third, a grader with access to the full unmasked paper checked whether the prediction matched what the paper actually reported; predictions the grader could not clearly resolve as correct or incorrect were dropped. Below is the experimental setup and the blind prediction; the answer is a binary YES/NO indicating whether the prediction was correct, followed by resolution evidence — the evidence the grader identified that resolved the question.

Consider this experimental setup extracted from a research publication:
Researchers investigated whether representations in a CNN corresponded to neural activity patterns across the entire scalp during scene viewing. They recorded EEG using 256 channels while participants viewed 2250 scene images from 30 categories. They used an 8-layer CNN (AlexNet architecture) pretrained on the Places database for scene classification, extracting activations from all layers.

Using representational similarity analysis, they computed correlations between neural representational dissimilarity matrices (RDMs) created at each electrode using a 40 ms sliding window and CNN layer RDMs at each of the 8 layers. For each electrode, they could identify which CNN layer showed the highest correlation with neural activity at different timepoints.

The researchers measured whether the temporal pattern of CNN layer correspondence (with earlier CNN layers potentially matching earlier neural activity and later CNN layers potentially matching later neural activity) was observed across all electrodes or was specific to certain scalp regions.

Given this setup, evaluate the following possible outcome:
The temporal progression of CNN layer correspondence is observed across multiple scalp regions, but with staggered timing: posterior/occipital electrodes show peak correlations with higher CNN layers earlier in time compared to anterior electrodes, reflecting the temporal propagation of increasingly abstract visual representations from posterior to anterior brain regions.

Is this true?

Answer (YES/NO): NO